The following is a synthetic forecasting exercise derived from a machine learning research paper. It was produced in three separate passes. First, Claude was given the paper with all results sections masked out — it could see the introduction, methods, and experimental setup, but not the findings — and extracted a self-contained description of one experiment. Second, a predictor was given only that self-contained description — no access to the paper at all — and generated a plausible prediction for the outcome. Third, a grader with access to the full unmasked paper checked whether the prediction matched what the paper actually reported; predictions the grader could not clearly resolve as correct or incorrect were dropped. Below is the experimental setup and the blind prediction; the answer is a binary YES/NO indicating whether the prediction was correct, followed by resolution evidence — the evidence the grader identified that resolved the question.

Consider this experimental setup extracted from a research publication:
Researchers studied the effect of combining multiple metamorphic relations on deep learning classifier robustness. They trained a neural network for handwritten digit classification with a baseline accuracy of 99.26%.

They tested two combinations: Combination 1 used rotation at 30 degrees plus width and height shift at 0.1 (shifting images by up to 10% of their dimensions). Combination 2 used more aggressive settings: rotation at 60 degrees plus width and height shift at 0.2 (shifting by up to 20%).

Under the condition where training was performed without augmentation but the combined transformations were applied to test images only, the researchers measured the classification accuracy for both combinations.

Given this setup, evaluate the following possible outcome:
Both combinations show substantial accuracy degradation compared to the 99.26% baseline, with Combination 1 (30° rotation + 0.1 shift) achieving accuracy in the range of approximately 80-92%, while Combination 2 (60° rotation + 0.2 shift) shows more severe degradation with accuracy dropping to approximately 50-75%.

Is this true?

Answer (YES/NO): NO